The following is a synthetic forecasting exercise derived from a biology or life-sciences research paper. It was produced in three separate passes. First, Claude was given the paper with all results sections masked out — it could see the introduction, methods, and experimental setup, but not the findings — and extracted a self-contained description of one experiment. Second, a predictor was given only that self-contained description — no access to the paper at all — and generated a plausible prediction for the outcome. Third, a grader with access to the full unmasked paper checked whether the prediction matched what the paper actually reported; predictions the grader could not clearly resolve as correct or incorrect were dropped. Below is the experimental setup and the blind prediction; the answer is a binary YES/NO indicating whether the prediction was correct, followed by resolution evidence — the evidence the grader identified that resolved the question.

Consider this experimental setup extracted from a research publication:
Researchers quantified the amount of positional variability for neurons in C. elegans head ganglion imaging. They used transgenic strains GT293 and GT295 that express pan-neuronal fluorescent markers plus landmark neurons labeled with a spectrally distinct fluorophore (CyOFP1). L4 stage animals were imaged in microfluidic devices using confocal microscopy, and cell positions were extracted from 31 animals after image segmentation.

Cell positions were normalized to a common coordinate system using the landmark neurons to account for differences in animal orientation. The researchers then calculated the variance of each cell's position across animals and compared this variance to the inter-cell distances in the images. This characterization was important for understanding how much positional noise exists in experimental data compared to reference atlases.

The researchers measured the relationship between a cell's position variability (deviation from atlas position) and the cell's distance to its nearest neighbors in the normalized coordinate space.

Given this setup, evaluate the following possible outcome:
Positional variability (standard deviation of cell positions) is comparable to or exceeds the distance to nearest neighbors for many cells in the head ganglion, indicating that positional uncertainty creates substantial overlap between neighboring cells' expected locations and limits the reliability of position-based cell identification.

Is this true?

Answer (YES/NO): YES